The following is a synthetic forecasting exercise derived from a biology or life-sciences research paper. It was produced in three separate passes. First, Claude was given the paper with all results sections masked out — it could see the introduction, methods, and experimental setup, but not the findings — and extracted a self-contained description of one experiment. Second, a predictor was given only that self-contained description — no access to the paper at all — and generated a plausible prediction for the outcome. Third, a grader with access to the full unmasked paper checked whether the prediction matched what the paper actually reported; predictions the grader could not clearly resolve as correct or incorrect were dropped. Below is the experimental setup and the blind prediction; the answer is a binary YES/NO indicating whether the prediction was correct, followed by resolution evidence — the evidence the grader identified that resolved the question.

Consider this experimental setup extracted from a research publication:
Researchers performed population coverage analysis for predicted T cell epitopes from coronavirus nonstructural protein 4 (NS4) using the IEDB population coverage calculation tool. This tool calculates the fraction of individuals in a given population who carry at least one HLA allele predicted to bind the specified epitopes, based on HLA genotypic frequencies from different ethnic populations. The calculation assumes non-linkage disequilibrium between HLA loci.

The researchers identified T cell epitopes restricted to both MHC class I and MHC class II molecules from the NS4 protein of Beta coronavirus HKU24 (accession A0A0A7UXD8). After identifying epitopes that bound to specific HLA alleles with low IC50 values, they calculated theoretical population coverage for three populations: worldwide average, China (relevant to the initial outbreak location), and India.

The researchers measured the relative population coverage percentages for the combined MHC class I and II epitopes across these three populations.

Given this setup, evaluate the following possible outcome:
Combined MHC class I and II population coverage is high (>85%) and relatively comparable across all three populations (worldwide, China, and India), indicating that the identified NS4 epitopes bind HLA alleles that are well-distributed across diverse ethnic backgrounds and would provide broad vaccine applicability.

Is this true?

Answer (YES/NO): NO